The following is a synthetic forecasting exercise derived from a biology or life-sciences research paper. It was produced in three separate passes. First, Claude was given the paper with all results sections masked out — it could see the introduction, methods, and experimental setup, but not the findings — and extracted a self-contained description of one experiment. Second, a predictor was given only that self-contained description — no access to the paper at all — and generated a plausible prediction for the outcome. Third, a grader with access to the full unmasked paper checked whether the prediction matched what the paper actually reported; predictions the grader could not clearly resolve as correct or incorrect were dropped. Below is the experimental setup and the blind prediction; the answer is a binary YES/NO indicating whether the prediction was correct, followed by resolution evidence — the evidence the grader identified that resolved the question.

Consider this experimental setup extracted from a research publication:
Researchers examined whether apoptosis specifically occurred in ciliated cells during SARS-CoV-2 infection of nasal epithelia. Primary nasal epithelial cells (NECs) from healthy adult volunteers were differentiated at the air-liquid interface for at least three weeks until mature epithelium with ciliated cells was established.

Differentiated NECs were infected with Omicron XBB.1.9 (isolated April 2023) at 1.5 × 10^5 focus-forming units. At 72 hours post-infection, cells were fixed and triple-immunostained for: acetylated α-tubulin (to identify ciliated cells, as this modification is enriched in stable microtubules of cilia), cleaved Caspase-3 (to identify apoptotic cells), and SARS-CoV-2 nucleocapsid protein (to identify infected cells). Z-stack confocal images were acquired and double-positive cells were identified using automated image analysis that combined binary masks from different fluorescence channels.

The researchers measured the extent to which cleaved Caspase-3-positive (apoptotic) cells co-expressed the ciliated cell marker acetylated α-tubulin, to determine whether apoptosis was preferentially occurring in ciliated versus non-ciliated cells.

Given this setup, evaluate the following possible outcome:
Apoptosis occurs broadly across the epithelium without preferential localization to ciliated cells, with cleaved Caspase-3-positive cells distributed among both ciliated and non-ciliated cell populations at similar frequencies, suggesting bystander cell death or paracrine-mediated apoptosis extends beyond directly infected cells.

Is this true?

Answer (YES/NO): YES